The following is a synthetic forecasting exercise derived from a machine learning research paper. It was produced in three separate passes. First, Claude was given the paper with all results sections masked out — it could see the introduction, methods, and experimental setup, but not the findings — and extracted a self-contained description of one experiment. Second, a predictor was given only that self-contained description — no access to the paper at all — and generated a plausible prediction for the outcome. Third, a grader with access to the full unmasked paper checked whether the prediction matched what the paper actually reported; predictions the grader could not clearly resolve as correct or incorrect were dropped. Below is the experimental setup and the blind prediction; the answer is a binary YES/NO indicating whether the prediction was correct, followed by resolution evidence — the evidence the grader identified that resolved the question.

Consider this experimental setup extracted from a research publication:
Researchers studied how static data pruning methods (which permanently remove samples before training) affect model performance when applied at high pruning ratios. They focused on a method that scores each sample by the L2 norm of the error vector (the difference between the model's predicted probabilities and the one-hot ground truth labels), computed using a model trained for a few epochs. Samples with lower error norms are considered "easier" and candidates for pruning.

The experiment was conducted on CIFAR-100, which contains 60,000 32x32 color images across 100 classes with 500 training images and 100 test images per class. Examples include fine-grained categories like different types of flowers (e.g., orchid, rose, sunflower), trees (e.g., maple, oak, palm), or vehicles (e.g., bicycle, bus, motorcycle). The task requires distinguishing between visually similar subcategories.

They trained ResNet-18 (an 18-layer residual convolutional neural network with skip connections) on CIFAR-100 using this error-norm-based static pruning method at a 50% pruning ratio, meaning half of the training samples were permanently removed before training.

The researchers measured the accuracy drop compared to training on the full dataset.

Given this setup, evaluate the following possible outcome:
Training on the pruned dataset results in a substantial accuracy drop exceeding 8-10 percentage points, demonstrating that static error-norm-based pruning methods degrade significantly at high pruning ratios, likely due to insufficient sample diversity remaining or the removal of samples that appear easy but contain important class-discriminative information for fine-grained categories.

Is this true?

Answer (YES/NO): NO